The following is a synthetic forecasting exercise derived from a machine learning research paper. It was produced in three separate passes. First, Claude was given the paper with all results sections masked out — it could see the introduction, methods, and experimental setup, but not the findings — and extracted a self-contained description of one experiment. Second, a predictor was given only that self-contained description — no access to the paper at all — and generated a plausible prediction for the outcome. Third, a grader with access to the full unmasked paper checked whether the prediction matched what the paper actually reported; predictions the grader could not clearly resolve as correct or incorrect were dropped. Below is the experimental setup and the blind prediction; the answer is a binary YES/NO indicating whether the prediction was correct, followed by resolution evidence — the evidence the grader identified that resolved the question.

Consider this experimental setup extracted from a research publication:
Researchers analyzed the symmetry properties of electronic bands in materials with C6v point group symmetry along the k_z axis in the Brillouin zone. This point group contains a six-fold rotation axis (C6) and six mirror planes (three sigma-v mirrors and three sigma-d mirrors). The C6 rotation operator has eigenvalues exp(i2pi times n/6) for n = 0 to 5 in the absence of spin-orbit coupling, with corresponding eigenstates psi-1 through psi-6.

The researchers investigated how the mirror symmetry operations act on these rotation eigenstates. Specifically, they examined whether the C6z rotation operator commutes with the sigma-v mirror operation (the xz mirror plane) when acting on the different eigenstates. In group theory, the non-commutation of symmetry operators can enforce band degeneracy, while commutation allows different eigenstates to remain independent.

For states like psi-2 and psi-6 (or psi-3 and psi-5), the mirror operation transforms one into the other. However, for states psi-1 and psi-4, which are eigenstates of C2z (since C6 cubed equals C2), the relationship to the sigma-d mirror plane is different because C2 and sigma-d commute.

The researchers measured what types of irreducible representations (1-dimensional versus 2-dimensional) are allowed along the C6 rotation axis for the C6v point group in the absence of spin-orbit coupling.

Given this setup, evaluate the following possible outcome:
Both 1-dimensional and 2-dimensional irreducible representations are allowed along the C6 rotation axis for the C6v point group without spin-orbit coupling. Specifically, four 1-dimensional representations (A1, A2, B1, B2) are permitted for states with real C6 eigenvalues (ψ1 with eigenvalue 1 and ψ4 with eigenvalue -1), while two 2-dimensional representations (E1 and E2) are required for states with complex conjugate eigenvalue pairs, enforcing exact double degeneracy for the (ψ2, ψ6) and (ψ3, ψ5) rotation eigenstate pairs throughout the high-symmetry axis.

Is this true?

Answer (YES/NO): YES